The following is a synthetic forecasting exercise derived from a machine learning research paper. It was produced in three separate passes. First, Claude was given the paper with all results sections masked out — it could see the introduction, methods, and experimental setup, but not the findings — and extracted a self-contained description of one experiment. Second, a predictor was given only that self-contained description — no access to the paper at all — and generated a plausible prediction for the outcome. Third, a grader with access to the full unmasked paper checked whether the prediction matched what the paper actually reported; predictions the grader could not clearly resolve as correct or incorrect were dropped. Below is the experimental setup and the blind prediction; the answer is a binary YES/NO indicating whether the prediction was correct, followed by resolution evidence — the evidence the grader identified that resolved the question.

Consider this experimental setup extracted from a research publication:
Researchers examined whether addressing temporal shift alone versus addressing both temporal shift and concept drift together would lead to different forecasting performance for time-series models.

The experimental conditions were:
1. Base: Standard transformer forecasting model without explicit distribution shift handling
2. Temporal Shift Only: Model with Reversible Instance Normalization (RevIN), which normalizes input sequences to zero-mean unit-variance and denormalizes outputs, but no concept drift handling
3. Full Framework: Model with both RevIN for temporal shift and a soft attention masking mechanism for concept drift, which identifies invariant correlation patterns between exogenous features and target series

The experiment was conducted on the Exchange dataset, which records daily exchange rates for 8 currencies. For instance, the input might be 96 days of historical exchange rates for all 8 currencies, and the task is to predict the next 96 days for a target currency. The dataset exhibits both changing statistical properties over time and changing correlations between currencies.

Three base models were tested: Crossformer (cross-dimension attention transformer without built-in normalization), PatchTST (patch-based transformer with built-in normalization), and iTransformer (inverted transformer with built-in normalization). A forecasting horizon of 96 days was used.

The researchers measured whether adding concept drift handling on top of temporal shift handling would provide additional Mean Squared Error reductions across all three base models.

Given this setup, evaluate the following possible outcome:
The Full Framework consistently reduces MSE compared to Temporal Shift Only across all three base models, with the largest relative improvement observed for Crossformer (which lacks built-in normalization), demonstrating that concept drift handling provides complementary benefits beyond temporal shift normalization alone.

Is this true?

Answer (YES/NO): NO